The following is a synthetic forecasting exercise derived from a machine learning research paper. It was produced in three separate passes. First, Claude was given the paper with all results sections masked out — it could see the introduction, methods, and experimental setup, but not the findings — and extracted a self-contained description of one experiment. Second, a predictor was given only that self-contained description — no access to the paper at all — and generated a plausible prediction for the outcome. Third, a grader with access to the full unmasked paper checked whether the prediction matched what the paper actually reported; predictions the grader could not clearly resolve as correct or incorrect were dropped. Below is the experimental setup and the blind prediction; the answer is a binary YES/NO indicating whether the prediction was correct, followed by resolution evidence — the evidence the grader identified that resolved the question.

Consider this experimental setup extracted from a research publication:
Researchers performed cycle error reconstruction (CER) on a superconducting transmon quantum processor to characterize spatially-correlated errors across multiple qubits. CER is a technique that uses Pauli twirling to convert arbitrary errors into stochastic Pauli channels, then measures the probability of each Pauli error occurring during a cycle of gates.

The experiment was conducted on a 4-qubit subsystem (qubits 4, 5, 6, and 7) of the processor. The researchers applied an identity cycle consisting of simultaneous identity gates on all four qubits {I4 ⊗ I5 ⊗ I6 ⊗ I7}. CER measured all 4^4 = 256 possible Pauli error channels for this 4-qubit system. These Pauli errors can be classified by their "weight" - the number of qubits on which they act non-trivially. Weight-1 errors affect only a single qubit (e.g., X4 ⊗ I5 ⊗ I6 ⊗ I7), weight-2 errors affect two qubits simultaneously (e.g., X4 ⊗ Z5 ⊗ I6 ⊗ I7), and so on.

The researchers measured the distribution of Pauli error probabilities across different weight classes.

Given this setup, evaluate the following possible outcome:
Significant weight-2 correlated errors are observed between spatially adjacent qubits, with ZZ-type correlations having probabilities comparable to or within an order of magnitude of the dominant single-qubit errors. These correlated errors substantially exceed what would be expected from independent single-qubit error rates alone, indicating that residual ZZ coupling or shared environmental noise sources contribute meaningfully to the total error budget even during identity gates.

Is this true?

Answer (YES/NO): NO